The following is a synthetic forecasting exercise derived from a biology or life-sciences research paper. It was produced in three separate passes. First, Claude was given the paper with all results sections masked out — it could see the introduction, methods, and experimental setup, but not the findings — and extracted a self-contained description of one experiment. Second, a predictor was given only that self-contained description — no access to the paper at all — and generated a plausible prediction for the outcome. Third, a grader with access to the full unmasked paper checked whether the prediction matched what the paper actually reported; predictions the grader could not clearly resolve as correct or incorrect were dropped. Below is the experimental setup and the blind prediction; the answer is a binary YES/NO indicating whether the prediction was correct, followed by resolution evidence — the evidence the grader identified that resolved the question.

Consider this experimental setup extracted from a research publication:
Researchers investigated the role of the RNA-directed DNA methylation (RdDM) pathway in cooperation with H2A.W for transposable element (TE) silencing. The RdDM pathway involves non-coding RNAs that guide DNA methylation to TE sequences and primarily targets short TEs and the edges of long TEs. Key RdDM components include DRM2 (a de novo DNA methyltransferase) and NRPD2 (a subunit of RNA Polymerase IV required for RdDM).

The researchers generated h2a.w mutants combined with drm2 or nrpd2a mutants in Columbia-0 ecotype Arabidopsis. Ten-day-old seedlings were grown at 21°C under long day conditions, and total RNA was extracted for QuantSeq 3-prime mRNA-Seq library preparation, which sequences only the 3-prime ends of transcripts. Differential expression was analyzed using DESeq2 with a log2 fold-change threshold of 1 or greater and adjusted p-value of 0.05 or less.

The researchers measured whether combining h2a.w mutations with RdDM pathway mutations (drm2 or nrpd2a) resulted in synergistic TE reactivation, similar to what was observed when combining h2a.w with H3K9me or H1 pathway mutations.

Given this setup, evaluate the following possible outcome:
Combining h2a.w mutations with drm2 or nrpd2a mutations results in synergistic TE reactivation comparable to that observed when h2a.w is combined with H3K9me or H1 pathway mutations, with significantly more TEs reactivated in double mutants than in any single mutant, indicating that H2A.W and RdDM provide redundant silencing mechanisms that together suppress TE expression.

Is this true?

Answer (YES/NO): NO